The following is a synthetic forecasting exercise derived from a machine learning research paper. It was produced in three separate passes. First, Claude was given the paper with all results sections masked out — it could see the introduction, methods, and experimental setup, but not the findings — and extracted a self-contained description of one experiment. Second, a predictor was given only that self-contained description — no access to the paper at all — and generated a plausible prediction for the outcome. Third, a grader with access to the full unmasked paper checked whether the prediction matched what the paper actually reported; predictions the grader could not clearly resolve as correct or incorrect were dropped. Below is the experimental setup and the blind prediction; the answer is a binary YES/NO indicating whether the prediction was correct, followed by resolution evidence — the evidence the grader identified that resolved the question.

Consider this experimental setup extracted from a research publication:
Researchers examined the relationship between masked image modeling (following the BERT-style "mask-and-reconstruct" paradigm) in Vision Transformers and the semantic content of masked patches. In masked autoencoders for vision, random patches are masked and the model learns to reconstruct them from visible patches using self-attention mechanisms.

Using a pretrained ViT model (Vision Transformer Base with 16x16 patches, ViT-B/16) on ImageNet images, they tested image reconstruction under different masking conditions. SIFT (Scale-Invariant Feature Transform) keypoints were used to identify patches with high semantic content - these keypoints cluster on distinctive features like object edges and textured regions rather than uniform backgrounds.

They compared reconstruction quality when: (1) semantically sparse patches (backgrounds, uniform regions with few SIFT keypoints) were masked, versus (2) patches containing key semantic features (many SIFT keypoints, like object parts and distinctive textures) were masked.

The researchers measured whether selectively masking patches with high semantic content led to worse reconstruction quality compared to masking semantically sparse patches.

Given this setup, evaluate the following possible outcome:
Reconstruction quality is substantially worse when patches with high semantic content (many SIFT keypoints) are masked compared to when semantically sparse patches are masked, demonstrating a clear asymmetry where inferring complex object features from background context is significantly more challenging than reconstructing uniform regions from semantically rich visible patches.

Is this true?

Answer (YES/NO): YES